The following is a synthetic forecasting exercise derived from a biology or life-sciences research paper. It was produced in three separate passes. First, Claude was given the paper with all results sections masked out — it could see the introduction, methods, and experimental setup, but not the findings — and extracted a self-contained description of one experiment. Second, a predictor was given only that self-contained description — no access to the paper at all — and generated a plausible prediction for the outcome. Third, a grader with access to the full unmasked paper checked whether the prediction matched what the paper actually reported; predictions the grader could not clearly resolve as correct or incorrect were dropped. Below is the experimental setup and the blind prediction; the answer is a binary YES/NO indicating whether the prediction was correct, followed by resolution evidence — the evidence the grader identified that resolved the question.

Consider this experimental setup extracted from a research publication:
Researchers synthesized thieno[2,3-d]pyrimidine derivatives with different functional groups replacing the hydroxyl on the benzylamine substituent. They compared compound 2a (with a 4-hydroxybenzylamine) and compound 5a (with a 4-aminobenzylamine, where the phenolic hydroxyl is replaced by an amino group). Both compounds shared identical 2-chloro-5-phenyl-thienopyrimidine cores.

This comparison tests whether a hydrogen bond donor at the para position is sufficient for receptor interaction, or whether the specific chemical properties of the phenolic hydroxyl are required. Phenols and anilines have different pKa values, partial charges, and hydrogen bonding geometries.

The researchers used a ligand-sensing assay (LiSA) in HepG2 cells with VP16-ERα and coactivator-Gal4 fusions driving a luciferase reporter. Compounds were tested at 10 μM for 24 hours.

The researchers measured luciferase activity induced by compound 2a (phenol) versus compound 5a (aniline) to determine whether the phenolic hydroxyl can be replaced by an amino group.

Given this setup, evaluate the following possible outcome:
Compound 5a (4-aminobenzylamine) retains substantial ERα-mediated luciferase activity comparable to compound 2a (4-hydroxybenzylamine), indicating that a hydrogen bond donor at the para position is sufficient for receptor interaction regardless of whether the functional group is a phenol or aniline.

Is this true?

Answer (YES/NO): NO